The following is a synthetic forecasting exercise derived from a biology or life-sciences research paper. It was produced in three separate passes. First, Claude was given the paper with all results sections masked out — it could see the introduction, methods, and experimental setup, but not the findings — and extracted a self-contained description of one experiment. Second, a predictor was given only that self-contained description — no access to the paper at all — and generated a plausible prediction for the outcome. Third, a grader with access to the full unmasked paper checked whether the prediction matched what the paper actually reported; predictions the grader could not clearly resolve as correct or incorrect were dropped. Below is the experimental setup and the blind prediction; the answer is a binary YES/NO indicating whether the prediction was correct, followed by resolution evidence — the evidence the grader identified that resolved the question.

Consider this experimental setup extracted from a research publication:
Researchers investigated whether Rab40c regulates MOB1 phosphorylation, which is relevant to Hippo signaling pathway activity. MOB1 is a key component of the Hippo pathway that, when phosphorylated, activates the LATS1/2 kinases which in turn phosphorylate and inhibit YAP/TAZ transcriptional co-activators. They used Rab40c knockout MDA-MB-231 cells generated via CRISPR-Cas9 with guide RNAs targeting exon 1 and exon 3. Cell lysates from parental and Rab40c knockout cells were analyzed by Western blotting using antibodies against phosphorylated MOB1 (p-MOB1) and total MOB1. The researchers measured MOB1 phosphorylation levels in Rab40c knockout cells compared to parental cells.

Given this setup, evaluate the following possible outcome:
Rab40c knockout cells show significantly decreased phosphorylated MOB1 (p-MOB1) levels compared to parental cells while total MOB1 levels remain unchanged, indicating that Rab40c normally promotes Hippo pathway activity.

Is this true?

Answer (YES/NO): NO